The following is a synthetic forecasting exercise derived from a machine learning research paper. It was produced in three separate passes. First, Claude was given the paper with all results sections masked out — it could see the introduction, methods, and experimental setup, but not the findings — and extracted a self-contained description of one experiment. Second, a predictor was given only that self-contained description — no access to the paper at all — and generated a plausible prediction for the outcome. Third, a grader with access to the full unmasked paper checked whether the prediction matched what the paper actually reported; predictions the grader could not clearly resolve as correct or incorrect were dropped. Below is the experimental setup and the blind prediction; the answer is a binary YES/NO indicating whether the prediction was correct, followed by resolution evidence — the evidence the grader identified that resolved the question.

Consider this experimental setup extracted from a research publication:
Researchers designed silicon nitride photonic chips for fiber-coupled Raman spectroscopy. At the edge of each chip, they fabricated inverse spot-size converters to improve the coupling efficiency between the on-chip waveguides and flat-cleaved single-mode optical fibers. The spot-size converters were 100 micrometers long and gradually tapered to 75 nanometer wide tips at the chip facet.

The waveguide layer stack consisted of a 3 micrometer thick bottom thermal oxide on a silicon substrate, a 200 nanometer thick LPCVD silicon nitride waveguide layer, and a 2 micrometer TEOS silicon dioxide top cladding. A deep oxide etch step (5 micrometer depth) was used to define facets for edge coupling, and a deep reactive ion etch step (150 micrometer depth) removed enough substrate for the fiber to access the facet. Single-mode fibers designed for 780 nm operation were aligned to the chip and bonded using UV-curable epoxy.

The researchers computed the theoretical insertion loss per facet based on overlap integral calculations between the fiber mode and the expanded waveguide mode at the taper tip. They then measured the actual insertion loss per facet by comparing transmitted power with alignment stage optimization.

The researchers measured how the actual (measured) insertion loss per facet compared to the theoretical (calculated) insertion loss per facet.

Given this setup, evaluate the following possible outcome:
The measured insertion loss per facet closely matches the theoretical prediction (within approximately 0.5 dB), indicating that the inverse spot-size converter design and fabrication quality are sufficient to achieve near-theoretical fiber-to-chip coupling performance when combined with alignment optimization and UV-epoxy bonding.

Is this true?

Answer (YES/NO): NO